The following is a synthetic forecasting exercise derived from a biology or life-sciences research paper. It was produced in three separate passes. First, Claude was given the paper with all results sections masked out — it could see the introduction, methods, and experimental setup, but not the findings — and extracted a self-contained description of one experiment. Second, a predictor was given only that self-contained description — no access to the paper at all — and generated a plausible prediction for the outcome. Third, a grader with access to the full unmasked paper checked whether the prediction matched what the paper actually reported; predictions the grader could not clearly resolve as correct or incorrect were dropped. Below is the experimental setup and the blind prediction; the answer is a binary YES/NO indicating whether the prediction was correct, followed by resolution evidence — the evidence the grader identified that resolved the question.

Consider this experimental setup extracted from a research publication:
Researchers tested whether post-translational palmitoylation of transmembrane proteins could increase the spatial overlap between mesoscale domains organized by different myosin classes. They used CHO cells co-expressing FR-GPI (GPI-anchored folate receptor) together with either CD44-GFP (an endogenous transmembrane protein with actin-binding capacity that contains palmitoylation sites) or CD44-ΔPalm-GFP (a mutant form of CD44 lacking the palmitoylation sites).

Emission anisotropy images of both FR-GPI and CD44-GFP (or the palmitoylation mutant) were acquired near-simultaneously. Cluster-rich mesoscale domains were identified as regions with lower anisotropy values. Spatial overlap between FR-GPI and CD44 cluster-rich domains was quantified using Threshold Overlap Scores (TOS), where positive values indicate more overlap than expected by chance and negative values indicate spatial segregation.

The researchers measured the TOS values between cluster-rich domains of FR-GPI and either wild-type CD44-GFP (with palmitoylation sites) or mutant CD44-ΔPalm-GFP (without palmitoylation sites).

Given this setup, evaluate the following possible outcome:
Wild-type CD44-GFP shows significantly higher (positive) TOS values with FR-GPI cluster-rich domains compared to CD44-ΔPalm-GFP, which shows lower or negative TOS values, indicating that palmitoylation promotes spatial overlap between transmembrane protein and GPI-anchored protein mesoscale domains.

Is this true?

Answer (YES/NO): YES